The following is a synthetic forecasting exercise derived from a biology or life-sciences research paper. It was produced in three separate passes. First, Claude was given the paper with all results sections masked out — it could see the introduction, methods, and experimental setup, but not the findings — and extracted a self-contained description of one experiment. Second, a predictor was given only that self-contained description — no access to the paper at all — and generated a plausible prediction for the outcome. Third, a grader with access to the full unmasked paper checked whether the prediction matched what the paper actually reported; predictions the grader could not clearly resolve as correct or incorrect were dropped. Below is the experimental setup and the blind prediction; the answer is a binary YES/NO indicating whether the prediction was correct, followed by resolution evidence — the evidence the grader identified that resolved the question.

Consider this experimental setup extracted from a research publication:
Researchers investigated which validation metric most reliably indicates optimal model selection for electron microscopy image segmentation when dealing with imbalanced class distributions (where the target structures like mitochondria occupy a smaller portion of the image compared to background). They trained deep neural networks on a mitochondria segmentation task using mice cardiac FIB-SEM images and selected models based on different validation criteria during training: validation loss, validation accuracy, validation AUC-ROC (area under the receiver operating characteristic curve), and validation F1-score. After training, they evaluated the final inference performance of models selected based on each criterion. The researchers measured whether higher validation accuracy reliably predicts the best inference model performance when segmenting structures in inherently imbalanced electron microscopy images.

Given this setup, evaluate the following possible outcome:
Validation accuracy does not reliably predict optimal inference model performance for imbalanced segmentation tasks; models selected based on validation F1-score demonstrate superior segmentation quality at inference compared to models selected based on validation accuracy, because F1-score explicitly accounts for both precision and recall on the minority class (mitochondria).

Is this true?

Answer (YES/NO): YES